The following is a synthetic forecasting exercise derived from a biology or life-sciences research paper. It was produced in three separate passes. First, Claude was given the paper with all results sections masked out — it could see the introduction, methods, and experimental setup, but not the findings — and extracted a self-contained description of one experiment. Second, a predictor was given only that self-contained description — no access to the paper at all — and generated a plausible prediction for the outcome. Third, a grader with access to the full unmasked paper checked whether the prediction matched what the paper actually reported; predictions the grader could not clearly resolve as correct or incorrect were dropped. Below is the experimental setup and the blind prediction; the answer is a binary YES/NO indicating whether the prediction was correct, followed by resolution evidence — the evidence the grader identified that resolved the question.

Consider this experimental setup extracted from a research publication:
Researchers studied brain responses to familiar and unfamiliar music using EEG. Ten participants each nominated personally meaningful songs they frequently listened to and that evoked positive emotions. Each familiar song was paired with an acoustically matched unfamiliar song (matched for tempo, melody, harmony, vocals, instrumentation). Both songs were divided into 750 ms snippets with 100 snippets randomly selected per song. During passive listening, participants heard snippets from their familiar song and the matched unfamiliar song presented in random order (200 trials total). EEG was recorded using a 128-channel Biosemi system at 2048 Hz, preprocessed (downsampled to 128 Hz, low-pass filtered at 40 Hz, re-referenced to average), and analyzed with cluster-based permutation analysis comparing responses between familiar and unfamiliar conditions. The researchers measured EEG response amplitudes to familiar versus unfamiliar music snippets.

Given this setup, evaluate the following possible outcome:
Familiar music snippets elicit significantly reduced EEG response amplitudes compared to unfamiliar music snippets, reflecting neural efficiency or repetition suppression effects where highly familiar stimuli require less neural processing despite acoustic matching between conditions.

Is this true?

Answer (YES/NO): YES